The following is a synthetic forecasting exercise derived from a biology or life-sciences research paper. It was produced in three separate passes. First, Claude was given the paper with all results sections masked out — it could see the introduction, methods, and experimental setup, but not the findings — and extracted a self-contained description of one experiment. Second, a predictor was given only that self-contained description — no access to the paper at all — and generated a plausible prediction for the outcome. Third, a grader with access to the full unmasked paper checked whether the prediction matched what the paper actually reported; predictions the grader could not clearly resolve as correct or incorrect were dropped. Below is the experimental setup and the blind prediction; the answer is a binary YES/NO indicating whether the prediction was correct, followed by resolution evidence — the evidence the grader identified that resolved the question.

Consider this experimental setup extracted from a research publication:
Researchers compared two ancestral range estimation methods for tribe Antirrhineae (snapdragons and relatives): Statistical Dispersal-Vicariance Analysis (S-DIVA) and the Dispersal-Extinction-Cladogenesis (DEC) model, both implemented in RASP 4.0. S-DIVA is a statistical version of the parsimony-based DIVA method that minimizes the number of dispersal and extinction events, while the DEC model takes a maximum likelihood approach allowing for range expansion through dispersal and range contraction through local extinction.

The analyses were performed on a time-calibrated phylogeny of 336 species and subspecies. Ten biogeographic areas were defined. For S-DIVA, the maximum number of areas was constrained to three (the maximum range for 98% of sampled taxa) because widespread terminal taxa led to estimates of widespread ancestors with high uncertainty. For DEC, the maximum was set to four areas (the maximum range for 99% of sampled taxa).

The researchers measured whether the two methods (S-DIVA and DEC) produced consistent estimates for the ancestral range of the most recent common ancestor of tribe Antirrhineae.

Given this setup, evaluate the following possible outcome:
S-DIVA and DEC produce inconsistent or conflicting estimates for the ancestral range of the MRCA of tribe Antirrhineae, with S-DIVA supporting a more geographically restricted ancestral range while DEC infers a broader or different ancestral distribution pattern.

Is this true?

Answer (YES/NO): NO